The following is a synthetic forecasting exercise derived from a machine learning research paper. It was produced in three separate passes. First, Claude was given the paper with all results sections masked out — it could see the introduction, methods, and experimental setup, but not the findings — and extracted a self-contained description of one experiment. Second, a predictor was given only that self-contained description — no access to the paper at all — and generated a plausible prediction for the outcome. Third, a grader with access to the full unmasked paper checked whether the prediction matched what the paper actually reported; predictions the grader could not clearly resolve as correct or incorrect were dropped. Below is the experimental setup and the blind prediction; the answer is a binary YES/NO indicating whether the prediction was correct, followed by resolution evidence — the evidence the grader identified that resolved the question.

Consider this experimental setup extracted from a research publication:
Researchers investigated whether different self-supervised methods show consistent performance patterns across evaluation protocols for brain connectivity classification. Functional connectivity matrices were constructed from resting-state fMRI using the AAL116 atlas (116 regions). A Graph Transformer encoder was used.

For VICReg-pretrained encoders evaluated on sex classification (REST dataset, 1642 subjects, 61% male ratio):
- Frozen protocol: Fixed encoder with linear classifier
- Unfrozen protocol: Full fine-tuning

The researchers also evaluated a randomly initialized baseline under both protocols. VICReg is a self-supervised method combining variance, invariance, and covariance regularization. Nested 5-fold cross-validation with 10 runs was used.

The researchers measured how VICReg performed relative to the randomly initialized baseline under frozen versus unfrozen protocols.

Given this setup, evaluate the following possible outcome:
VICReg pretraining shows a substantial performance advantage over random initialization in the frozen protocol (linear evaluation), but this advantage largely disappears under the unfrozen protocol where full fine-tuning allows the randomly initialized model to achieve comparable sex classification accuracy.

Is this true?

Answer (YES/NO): NO